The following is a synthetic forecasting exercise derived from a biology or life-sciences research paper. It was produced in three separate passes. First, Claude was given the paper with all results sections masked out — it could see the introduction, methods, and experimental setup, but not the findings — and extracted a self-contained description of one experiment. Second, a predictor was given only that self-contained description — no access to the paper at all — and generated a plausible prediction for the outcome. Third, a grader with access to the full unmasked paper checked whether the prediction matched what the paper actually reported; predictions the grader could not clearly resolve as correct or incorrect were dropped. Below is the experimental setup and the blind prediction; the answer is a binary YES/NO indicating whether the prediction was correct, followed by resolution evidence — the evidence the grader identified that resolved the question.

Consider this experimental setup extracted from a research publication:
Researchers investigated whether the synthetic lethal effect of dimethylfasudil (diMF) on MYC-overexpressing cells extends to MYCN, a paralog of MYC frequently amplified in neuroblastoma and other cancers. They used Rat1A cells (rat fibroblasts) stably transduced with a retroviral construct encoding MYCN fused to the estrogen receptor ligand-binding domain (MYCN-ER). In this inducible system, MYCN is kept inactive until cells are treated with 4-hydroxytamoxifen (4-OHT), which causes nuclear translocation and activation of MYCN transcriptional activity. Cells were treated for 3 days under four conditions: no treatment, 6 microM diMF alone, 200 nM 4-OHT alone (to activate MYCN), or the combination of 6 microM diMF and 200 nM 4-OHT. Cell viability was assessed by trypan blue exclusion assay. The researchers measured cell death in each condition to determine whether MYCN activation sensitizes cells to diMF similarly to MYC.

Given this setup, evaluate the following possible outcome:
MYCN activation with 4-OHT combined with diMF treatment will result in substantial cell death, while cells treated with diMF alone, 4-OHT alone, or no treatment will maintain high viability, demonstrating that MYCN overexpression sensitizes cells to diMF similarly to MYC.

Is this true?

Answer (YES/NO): YES